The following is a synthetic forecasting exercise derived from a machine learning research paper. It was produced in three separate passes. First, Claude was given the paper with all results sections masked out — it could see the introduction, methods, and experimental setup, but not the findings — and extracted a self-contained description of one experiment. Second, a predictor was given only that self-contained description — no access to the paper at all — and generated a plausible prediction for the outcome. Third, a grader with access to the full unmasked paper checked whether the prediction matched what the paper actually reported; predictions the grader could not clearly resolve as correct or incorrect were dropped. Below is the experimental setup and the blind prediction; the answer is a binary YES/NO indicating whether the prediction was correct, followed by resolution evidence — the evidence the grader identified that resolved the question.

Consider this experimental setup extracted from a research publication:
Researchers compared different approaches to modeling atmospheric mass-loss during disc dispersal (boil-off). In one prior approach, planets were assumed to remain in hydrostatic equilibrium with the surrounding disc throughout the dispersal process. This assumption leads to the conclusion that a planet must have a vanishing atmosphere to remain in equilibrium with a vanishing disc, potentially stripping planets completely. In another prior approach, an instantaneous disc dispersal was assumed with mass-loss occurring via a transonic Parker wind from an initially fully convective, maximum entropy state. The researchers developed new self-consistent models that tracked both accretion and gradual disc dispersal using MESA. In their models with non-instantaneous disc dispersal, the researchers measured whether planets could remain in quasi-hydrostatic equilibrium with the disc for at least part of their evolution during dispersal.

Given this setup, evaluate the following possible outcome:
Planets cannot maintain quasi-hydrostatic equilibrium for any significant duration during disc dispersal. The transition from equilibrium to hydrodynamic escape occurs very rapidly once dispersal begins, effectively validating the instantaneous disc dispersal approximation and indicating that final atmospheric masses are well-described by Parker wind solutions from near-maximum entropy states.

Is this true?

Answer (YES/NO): NO